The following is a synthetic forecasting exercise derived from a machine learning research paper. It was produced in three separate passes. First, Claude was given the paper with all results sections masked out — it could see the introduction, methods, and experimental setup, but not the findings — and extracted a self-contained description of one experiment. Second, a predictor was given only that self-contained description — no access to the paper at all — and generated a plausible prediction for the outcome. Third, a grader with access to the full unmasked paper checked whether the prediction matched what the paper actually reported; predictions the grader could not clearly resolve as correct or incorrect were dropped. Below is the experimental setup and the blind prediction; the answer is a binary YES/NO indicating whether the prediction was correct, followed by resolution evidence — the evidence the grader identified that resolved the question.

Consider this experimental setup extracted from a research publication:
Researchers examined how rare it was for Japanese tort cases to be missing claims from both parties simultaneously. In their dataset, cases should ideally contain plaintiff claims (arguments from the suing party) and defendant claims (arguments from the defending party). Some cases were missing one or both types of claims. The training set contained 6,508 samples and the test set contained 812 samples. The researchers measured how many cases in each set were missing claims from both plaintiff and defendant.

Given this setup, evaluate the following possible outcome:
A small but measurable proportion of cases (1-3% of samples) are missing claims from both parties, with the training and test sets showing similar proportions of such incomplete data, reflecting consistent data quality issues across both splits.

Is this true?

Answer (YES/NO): NO